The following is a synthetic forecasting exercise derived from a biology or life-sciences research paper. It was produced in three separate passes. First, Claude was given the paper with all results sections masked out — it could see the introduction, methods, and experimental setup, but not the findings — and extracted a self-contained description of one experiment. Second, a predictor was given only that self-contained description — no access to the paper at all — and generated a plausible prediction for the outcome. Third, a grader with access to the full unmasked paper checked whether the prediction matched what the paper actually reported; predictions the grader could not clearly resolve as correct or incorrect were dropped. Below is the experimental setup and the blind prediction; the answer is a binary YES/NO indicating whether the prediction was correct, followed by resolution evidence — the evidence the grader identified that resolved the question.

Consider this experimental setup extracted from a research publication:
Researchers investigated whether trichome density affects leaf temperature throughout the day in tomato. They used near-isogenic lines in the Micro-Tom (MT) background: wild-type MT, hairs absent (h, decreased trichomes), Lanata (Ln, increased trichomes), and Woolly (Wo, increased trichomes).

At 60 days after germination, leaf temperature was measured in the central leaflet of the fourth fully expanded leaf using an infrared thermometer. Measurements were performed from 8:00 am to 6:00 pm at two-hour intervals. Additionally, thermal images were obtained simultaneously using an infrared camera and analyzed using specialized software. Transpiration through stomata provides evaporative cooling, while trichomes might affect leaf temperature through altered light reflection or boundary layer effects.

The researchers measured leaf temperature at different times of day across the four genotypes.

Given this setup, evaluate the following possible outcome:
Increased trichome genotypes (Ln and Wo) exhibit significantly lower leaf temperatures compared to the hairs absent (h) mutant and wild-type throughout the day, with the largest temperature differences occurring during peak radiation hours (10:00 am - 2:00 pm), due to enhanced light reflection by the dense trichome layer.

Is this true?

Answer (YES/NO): NO